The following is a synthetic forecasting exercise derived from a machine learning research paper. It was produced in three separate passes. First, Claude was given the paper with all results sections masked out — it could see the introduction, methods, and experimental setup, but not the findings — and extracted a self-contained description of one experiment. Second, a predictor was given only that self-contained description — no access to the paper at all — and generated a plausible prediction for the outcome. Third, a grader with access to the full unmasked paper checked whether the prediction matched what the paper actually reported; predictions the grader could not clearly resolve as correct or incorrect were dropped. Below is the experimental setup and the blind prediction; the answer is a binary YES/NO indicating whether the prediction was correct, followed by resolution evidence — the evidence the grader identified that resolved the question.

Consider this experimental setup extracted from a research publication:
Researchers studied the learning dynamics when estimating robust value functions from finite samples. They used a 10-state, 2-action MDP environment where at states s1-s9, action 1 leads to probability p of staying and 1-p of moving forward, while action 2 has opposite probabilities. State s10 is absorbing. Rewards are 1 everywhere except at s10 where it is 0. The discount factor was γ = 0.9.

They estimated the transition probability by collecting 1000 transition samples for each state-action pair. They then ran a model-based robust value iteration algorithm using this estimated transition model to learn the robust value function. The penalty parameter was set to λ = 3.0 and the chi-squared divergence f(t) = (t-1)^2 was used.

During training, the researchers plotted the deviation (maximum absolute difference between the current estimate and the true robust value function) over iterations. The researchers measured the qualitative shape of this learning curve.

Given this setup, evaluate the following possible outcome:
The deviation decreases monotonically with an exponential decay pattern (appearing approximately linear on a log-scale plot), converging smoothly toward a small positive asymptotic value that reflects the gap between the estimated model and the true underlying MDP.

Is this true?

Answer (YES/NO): YES